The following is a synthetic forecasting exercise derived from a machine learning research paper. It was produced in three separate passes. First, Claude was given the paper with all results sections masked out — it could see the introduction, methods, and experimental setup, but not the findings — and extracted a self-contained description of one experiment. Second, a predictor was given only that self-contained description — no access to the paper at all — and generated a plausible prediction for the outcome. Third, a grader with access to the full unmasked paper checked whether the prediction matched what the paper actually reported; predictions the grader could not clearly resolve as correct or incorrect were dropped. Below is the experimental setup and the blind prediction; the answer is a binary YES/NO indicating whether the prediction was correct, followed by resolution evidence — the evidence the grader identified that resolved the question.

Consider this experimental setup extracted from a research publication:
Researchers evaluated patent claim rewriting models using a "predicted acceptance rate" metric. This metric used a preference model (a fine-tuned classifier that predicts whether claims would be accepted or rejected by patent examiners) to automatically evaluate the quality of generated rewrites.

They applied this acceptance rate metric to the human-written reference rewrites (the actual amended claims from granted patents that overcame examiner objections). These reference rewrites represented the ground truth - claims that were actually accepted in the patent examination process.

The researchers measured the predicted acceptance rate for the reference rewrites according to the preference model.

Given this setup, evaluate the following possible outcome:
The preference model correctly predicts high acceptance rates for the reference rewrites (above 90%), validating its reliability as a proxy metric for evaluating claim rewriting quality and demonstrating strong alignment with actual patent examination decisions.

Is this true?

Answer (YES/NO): NO